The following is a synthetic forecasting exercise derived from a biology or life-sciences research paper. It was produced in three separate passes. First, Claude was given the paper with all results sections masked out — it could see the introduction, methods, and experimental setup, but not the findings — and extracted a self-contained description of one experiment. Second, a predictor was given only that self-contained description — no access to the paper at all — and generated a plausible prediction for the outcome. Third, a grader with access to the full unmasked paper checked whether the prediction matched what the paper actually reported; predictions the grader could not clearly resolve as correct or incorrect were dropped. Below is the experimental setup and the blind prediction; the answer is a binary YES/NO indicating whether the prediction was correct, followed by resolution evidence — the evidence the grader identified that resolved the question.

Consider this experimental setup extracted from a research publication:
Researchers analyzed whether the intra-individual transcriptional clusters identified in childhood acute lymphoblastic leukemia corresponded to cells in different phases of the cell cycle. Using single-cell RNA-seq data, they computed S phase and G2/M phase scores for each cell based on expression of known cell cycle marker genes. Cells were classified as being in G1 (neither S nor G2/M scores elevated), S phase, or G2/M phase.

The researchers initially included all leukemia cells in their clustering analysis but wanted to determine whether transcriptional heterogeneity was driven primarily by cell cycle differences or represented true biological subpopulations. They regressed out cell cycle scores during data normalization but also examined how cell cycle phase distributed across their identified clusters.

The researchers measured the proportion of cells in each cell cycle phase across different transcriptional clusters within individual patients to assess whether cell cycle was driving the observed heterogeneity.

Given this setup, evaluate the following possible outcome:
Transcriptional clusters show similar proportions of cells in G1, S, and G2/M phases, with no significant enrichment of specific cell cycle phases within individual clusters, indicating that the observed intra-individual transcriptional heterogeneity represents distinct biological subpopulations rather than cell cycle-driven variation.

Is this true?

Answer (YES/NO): NO